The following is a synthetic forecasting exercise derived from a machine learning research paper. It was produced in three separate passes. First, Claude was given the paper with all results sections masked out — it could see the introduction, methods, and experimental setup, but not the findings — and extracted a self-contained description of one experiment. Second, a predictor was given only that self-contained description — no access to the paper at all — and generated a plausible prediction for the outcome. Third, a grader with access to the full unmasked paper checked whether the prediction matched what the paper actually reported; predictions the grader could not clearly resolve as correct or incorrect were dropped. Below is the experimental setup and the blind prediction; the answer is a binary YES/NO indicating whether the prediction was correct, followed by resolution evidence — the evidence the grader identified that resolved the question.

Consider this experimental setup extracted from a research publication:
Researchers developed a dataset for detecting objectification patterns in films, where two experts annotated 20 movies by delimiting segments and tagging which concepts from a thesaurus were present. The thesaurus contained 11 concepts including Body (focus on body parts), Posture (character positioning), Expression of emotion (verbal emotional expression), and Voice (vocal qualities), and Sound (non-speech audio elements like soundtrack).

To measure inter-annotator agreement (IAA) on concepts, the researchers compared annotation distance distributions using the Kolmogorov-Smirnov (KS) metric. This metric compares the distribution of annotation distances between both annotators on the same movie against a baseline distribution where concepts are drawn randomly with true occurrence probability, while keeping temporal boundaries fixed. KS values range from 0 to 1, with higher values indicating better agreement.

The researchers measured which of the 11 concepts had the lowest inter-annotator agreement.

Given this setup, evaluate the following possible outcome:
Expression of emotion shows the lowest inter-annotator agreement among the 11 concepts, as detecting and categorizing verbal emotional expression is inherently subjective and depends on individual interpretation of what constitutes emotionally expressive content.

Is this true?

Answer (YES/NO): NO